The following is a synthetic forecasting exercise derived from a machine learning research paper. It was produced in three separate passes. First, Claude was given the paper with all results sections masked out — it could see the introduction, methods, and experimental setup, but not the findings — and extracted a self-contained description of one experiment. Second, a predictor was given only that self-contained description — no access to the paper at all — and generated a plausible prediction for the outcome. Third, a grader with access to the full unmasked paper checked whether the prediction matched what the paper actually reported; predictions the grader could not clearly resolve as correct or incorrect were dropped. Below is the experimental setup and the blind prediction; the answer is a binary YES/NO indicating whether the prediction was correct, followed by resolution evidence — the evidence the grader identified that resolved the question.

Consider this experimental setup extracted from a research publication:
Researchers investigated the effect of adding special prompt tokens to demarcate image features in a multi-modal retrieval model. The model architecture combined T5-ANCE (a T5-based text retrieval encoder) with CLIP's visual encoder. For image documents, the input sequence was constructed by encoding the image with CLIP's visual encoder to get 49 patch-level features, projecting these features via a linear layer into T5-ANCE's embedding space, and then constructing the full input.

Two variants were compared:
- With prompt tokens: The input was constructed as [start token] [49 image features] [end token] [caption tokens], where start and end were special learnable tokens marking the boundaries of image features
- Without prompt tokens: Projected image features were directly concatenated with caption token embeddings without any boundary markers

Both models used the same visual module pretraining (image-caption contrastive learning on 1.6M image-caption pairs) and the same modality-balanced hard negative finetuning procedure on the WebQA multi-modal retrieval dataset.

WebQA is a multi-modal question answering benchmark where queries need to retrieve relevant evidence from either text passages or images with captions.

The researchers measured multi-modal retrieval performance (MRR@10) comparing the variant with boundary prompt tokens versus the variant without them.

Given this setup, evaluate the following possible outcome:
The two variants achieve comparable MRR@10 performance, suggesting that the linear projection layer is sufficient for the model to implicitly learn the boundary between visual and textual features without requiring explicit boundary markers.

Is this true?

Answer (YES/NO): NO